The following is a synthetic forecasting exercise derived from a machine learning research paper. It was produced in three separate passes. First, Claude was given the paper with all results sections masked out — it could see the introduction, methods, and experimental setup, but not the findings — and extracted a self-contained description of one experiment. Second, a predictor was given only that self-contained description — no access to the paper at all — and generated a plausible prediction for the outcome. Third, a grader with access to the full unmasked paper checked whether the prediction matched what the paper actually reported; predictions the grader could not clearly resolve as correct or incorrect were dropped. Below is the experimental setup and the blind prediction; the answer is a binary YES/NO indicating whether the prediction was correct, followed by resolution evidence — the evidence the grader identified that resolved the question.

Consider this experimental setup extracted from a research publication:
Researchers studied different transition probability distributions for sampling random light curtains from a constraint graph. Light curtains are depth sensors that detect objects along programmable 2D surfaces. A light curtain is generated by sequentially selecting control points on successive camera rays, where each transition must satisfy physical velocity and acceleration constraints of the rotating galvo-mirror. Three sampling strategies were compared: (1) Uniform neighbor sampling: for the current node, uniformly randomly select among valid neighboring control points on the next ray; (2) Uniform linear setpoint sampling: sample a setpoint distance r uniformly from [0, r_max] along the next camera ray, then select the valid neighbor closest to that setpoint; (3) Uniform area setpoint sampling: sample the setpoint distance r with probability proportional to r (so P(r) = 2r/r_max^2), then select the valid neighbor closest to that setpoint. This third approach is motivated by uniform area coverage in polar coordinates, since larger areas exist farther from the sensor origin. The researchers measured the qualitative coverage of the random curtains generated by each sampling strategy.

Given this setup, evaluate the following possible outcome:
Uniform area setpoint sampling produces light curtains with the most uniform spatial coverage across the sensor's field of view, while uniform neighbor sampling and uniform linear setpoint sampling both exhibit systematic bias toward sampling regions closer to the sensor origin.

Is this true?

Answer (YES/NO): NO